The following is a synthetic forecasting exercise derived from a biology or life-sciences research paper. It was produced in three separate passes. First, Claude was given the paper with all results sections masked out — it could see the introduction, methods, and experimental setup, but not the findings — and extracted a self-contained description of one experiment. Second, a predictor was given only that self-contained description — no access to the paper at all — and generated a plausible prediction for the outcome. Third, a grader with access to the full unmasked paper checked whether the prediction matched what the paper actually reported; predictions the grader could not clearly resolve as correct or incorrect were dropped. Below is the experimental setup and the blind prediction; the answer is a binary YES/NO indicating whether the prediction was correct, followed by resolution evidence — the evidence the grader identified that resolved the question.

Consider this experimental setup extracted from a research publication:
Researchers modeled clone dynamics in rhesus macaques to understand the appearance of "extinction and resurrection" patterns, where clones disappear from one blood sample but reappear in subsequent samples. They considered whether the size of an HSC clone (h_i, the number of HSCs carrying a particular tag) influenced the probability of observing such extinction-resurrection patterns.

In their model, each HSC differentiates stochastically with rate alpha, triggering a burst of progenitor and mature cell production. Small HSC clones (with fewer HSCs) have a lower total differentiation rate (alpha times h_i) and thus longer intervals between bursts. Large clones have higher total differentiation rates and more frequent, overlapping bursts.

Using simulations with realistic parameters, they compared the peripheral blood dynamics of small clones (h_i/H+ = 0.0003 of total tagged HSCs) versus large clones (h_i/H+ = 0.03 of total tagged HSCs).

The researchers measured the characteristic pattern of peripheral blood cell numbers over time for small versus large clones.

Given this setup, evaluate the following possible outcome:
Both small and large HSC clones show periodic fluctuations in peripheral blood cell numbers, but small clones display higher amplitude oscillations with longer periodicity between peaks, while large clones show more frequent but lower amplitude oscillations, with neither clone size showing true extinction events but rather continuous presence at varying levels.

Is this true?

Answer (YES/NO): NO